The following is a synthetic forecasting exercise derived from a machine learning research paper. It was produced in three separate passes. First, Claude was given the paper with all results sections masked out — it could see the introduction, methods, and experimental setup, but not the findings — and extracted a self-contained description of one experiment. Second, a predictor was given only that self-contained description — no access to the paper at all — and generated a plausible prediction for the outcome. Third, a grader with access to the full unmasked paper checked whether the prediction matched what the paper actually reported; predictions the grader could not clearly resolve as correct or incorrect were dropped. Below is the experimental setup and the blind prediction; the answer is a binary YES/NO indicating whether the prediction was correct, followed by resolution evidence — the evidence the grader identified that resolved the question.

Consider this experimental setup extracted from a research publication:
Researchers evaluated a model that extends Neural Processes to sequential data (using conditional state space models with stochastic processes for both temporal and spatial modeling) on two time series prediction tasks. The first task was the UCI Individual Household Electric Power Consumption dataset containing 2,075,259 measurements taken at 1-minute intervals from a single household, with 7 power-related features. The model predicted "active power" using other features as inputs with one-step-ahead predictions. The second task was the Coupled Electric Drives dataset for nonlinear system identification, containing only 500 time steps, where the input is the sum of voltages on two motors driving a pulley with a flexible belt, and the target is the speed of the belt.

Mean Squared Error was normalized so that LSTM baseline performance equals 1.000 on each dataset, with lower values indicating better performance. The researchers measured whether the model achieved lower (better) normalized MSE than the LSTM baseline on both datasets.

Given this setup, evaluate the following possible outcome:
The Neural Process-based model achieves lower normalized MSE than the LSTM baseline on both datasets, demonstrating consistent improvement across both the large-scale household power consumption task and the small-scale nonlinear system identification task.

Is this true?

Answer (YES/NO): NO